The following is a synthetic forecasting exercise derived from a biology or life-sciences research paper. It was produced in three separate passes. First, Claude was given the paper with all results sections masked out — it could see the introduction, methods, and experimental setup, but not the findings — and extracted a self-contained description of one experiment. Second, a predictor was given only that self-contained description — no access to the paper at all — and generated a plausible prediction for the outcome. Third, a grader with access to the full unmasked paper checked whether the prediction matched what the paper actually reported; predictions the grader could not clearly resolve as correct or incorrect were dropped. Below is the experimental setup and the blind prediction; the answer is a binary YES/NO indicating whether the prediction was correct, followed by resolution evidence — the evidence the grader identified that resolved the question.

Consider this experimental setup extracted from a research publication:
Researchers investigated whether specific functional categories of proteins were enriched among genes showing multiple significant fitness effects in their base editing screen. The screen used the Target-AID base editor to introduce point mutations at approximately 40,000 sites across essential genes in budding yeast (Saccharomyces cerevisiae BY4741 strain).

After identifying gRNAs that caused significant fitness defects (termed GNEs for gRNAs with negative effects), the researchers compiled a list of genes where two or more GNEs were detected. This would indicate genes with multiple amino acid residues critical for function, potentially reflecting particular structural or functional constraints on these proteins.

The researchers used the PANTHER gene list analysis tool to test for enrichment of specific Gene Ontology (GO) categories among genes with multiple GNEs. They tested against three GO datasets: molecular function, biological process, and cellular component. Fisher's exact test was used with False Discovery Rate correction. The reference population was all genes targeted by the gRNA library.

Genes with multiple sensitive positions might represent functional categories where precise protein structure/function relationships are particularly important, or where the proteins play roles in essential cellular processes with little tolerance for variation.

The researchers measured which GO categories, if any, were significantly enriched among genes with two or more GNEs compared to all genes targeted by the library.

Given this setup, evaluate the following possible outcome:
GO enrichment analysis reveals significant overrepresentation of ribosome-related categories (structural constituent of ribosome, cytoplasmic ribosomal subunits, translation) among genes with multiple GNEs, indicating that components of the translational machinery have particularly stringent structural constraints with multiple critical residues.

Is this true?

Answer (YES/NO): NO